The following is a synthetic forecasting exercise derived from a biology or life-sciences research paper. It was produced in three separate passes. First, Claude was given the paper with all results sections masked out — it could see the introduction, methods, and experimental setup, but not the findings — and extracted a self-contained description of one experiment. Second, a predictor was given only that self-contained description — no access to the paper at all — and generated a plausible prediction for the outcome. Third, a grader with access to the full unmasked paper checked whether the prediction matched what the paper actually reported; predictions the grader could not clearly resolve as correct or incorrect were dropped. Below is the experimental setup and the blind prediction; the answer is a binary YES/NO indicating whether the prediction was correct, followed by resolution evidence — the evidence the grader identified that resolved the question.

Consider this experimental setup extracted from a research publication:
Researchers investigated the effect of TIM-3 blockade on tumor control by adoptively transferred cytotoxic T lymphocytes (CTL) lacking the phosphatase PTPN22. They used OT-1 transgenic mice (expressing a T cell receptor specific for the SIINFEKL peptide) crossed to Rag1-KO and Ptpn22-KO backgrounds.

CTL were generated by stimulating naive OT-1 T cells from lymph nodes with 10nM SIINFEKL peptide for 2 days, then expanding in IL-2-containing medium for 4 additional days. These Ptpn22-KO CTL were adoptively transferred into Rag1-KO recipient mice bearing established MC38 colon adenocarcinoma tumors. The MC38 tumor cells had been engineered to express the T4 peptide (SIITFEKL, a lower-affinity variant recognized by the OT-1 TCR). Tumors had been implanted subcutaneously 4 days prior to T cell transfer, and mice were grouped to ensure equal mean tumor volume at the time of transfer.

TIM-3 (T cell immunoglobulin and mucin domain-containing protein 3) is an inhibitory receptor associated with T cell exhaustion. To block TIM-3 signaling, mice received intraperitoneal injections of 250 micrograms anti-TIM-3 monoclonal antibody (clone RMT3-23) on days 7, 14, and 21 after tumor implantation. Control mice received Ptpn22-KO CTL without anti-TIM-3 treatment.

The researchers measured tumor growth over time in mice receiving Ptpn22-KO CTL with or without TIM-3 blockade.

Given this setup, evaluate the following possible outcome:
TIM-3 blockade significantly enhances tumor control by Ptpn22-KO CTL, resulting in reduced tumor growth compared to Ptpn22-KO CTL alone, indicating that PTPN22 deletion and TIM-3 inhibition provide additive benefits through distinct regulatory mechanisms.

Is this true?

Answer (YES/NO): NO